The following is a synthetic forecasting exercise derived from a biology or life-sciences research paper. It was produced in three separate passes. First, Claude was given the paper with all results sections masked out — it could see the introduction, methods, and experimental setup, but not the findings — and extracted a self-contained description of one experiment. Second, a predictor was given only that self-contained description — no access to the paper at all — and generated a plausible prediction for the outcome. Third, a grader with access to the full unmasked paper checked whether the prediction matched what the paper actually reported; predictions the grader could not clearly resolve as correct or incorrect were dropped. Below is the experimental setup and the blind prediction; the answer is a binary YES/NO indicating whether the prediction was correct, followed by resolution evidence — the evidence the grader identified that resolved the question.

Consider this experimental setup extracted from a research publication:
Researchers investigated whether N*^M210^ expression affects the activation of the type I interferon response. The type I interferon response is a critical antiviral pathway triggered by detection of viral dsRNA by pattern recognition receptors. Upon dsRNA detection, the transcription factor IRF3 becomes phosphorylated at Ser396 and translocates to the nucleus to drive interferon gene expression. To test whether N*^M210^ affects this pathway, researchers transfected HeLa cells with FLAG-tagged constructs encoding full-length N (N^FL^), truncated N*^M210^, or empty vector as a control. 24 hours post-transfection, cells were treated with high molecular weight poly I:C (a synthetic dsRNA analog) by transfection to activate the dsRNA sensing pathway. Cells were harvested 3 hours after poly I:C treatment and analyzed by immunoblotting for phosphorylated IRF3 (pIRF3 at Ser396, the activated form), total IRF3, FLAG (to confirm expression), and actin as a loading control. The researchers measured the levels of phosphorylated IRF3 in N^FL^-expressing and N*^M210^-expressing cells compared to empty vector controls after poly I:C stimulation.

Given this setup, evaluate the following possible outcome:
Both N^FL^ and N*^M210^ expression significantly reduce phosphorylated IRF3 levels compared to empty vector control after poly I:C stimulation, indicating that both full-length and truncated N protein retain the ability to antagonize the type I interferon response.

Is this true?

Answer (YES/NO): YES